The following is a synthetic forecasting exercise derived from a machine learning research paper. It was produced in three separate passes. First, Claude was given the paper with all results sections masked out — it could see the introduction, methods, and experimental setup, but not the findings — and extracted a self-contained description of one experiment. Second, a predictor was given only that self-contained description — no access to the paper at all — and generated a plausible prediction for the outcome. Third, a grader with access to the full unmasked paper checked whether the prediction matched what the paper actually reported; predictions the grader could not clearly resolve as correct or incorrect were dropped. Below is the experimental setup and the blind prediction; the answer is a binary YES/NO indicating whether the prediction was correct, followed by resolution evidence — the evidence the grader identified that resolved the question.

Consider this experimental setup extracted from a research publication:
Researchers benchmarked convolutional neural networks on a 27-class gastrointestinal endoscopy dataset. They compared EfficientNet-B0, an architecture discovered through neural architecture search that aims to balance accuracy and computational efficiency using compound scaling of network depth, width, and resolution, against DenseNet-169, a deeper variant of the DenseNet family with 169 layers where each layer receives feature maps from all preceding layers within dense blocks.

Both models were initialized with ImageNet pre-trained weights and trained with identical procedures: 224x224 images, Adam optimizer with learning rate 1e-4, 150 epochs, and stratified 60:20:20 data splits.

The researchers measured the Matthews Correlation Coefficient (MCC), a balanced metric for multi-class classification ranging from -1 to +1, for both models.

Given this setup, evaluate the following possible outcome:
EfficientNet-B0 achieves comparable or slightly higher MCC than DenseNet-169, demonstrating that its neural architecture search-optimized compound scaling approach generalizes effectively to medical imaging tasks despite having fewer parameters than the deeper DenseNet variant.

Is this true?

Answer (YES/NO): NO